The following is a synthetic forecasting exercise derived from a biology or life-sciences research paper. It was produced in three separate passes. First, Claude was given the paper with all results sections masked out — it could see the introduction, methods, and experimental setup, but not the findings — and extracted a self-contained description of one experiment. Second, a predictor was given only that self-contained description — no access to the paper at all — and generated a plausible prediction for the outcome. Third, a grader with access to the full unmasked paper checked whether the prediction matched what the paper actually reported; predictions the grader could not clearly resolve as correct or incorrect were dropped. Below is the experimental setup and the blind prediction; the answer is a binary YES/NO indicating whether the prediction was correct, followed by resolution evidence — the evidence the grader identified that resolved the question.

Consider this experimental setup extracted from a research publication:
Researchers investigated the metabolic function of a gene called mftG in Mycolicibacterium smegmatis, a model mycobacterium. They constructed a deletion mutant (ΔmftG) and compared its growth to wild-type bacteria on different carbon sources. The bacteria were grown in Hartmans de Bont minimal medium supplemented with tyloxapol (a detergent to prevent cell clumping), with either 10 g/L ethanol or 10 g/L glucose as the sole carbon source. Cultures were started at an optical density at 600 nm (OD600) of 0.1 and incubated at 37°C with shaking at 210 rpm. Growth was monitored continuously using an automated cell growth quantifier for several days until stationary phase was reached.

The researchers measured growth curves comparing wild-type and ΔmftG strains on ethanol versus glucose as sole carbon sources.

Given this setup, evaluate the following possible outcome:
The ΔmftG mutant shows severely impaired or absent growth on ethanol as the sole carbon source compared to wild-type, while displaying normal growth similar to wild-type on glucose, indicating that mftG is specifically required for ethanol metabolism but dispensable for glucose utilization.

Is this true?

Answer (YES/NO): YES